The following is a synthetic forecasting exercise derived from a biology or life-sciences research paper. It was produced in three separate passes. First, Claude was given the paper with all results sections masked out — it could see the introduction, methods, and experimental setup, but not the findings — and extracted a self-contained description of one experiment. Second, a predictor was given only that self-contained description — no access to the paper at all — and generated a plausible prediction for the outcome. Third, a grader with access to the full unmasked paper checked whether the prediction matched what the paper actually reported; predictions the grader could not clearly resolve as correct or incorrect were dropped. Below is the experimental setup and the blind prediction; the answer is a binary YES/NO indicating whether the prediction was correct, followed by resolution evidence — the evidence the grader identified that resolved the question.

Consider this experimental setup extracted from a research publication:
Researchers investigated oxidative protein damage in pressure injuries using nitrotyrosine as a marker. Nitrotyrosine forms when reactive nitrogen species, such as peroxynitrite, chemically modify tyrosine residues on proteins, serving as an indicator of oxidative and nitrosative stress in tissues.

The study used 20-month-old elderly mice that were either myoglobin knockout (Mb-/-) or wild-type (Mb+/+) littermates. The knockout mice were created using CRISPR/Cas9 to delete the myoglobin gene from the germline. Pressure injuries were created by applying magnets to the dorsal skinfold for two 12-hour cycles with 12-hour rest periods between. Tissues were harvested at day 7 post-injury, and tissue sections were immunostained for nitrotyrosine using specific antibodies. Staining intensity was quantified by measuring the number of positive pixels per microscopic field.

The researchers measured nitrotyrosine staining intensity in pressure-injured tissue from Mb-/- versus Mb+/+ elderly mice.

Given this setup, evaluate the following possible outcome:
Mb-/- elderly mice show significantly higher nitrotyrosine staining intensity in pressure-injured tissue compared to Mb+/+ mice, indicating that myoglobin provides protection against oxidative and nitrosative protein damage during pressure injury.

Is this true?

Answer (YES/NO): NO